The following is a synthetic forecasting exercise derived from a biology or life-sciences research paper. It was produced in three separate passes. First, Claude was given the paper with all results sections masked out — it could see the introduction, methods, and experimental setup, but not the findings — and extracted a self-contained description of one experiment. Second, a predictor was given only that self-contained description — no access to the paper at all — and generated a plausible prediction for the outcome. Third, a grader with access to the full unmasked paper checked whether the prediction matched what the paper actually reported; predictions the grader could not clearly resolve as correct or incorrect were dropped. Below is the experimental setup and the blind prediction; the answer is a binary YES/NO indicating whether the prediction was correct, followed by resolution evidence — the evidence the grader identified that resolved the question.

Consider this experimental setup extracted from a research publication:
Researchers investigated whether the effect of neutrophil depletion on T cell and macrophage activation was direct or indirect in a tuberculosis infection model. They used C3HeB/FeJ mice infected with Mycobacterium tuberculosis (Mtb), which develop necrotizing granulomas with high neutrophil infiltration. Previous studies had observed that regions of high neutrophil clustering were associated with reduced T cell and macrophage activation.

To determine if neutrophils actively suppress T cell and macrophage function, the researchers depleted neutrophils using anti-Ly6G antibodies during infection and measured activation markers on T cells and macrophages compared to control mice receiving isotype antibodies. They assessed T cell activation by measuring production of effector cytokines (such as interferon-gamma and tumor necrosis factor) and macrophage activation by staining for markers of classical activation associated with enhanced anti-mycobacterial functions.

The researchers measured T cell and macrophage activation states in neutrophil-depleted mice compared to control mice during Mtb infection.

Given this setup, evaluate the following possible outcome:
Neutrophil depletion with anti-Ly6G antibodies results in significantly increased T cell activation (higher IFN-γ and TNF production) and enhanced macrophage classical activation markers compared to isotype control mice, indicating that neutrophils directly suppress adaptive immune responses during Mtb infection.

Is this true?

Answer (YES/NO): NO